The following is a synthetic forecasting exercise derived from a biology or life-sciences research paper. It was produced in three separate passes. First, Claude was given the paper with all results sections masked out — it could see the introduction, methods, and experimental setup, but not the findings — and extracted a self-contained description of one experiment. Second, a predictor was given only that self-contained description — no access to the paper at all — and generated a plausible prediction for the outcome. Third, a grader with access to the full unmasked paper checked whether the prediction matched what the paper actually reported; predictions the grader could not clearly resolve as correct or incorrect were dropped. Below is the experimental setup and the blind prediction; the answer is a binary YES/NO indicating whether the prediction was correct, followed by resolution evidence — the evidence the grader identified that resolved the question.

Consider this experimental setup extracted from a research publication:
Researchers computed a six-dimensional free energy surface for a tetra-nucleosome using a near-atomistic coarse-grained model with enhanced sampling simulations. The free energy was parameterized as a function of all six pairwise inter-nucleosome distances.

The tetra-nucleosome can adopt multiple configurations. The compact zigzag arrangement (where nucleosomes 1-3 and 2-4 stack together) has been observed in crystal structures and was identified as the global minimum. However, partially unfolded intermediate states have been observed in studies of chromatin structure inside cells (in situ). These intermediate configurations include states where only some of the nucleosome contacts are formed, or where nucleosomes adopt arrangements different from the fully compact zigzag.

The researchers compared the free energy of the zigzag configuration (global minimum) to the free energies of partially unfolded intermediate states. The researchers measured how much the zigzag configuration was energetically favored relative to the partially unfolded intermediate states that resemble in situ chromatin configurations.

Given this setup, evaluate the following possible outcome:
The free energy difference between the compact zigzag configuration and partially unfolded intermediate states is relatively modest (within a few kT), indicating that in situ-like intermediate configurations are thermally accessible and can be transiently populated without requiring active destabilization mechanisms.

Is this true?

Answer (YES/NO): YES